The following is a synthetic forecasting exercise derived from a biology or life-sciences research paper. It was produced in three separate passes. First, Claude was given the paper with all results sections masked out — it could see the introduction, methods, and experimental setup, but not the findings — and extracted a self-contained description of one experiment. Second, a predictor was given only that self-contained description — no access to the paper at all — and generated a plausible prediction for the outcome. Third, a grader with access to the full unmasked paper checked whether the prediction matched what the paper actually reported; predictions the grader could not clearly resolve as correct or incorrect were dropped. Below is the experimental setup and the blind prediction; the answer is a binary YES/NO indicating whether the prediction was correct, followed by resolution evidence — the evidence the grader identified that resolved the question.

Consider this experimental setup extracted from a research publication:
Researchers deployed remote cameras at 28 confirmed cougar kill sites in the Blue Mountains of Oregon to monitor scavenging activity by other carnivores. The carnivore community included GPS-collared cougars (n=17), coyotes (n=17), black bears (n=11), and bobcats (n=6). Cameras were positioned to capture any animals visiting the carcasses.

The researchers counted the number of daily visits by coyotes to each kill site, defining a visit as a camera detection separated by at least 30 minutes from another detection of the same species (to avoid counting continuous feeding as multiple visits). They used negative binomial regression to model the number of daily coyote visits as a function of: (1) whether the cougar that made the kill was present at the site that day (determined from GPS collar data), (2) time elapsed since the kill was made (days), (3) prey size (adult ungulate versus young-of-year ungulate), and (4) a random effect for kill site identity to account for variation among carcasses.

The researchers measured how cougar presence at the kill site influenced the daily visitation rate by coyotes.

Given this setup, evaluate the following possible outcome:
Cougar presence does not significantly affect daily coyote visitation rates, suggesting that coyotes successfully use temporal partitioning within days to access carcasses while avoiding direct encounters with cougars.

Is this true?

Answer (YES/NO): NO